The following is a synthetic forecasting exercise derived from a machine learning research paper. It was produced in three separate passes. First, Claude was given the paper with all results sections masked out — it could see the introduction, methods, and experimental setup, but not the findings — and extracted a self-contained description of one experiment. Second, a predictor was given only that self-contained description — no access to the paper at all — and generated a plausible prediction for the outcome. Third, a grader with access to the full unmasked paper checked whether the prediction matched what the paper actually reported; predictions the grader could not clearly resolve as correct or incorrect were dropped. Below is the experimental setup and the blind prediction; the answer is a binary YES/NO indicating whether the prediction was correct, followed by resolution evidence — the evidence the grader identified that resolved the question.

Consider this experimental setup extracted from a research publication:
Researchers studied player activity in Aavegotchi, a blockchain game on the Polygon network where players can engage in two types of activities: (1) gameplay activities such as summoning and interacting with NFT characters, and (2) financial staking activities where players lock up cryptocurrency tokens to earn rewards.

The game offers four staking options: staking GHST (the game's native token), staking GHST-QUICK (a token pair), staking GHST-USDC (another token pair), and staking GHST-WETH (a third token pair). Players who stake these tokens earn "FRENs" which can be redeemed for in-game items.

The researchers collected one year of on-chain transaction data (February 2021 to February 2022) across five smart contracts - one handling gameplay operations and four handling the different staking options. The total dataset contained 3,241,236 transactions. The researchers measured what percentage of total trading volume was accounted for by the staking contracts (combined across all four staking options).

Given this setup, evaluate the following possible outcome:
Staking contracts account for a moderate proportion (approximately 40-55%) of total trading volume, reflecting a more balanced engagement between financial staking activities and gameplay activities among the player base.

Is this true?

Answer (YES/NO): NO